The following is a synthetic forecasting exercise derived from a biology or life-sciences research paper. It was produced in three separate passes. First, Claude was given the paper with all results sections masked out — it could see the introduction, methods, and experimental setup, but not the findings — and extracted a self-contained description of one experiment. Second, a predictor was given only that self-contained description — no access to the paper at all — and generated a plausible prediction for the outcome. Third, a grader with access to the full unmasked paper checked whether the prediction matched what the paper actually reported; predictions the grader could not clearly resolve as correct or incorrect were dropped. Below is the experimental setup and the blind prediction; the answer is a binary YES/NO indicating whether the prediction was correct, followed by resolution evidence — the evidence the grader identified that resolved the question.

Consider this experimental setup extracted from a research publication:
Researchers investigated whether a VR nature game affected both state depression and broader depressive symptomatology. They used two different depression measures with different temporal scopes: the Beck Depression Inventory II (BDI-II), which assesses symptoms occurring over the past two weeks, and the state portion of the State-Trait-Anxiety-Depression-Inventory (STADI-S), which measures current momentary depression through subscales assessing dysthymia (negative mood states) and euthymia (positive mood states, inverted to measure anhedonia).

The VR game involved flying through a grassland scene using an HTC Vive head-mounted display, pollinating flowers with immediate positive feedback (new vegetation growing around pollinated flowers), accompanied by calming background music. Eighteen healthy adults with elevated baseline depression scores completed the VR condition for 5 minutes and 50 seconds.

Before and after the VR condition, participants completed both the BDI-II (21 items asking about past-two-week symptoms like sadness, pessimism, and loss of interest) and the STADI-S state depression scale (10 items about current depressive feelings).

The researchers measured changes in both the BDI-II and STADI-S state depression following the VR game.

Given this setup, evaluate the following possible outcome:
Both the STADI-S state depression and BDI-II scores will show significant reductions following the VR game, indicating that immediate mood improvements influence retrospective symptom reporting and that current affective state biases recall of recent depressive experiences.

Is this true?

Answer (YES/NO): YES